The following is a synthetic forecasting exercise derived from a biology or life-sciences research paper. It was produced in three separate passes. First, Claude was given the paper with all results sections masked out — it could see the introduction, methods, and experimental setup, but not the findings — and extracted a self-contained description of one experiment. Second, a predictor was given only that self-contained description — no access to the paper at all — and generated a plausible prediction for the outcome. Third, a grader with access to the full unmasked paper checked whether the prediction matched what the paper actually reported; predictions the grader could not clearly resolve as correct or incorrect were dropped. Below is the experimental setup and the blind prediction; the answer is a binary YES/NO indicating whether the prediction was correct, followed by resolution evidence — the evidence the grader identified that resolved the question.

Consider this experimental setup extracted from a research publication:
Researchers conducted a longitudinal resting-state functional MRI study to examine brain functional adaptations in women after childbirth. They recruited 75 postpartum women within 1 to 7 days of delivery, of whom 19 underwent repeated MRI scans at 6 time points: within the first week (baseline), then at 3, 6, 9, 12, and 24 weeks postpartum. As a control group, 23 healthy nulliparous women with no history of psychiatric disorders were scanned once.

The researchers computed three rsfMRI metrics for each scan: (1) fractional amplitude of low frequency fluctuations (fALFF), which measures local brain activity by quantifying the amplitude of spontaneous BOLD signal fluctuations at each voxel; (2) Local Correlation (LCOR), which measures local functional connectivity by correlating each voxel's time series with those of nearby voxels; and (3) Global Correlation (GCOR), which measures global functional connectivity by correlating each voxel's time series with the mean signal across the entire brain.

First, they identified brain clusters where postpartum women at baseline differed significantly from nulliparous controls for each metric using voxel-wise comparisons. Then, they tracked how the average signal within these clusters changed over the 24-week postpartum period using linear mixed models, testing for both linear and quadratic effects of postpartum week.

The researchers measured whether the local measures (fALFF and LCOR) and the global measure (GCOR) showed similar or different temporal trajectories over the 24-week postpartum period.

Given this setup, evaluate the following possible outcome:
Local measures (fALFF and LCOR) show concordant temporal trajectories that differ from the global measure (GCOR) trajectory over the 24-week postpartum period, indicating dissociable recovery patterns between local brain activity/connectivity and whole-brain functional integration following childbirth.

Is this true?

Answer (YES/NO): YES